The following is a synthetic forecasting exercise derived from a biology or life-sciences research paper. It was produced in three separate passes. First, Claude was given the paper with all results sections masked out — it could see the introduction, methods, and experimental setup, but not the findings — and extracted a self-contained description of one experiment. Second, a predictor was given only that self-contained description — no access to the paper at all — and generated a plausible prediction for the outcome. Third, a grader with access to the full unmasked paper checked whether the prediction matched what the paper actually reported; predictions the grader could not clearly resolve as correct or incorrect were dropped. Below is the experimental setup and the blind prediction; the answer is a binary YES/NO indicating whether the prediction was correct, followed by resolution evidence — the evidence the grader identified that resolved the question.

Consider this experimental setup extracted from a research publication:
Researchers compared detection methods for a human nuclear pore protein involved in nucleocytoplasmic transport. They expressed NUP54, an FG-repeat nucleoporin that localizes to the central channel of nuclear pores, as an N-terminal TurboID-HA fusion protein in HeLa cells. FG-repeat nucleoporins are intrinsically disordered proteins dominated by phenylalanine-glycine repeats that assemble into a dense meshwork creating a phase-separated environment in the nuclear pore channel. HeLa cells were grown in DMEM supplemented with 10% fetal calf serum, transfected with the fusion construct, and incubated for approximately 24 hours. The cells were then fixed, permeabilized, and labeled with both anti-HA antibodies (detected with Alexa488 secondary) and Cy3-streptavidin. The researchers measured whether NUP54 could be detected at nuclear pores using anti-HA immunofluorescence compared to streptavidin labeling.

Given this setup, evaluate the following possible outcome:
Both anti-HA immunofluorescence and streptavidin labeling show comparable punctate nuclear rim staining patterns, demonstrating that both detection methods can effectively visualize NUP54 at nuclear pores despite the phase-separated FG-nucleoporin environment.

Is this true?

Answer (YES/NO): NO